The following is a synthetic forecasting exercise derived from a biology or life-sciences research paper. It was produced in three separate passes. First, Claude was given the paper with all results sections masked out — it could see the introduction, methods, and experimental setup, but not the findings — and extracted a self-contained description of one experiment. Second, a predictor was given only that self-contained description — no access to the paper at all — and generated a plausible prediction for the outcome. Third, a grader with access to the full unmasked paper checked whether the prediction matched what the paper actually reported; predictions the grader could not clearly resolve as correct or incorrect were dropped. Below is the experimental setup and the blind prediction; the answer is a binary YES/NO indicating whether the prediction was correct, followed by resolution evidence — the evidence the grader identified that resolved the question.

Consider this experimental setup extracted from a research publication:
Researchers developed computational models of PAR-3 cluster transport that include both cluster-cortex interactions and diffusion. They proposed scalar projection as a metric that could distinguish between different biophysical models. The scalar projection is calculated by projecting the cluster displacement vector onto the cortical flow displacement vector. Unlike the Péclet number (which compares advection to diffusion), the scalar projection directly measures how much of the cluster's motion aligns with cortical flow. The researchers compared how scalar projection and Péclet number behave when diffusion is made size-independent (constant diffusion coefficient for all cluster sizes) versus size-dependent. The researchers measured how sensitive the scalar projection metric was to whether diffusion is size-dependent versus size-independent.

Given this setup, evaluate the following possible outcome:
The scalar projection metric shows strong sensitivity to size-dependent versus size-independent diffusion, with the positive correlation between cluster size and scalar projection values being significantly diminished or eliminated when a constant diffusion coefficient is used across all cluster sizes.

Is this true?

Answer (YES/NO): NO